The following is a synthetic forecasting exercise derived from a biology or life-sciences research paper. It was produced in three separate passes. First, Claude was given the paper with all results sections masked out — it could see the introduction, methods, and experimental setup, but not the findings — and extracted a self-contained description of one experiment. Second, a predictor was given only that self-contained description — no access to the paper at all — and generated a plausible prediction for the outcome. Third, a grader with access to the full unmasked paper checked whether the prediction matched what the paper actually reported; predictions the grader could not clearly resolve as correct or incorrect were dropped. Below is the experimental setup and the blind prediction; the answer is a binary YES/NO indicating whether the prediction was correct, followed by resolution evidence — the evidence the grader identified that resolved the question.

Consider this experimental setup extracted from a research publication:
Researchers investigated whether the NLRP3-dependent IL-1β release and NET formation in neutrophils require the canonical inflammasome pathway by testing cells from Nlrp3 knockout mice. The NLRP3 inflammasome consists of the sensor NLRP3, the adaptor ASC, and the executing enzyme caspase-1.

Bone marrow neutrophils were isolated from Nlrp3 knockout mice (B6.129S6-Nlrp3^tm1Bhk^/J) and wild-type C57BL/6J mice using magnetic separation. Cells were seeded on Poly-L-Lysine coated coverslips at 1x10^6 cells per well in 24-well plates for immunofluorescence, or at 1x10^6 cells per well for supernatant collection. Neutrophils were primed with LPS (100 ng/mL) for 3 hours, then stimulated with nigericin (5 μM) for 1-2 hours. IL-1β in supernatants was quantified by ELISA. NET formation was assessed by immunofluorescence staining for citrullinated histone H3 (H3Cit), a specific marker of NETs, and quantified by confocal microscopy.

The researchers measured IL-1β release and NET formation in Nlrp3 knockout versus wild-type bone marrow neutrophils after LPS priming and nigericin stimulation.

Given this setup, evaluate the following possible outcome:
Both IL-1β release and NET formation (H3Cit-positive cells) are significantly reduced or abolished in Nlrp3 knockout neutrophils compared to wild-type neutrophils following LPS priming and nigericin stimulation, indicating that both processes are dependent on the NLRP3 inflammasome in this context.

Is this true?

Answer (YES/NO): YES